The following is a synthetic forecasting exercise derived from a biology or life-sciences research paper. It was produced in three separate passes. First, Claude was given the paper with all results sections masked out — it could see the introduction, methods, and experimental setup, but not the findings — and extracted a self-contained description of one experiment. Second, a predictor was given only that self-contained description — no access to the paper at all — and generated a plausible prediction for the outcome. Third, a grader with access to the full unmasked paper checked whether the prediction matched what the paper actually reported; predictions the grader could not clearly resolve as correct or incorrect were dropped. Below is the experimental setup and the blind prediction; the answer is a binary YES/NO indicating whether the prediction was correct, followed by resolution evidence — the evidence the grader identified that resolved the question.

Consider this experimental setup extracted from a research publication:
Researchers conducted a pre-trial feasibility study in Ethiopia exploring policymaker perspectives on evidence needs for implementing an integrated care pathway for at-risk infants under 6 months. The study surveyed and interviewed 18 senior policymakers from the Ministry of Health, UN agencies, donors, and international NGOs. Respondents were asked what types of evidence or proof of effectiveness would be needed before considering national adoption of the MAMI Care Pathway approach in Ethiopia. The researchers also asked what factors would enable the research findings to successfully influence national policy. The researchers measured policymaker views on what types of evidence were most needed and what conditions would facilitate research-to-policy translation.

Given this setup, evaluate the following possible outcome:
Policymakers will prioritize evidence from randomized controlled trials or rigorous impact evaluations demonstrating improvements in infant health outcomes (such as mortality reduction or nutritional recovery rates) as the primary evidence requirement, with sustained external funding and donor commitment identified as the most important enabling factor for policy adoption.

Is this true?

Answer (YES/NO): NO